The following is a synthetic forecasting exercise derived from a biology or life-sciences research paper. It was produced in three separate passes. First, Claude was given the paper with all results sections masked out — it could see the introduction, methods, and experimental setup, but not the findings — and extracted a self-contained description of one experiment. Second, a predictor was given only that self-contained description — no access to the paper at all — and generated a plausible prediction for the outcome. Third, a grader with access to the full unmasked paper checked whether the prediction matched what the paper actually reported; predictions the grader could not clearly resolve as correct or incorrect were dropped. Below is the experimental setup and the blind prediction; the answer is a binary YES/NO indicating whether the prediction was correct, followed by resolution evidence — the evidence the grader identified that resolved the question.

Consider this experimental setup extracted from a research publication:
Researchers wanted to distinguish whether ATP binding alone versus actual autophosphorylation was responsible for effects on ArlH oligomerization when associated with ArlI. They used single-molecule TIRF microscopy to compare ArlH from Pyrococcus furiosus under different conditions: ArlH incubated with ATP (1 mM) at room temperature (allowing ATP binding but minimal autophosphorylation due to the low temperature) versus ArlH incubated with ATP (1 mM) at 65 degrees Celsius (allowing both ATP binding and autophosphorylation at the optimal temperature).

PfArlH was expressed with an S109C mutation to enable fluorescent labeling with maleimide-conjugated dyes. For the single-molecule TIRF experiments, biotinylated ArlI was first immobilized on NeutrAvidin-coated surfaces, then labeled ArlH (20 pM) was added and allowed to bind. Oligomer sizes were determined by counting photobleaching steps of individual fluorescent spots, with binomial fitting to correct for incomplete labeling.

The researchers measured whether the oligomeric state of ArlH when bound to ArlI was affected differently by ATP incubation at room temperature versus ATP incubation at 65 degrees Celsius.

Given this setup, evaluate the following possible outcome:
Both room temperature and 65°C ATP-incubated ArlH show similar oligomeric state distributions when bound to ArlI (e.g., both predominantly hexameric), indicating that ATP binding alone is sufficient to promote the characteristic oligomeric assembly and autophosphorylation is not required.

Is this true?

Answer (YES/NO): NO